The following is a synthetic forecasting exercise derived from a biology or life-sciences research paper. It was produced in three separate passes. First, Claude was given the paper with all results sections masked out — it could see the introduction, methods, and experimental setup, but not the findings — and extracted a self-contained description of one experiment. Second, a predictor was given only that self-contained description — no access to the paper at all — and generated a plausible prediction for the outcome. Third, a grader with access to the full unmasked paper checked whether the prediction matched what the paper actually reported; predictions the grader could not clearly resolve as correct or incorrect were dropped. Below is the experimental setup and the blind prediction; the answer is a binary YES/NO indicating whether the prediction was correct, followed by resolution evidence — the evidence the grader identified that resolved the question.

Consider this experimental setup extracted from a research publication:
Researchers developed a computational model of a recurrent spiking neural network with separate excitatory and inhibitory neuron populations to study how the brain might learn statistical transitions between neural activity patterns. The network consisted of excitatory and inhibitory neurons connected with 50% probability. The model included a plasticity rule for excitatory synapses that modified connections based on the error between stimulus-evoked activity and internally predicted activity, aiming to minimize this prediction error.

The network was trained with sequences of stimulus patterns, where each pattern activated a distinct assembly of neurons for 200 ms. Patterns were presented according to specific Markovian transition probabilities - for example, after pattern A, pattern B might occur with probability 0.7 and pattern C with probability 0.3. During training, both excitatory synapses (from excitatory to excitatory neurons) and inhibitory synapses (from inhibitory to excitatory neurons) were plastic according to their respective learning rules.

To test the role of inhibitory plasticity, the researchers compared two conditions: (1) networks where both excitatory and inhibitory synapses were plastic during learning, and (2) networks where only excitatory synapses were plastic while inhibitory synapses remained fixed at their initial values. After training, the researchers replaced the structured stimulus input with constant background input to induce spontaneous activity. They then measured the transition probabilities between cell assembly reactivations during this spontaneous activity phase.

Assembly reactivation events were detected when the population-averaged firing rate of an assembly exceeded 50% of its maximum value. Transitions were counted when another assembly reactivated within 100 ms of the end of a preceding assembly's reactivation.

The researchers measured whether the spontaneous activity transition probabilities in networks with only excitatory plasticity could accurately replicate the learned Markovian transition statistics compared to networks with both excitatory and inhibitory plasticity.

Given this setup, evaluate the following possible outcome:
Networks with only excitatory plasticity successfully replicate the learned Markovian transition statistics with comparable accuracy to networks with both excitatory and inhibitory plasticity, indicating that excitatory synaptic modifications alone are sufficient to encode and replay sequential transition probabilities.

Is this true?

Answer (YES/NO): NO